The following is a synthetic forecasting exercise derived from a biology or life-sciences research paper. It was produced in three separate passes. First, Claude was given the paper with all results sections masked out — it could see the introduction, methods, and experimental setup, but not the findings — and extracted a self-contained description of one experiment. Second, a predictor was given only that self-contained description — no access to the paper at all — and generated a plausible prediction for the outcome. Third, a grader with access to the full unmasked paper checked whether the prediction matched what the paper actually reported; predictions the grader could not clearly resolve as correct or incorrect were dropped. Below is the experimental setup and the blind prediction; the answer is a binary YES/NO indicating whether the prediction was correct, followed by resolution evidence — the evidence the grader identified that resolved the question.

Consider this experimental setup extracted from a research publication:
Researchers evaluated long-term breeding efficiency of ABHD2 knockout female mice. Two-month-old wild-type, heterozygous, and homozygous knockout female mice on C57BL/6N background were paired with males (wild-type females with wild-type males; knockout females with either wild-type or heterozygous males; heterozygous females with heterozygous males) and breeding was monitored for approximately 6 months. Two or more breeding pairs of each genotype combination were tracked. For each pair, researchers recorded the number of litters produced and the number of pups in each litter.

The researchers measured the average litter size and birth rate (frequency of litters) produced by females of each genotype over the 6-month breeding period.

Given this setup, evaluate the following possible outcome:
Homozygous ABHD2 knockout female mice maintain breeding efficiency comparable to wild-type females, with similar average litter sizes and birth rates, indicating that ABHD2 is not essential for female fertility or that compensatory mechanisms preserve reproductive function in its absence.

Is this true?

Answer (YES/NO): YES